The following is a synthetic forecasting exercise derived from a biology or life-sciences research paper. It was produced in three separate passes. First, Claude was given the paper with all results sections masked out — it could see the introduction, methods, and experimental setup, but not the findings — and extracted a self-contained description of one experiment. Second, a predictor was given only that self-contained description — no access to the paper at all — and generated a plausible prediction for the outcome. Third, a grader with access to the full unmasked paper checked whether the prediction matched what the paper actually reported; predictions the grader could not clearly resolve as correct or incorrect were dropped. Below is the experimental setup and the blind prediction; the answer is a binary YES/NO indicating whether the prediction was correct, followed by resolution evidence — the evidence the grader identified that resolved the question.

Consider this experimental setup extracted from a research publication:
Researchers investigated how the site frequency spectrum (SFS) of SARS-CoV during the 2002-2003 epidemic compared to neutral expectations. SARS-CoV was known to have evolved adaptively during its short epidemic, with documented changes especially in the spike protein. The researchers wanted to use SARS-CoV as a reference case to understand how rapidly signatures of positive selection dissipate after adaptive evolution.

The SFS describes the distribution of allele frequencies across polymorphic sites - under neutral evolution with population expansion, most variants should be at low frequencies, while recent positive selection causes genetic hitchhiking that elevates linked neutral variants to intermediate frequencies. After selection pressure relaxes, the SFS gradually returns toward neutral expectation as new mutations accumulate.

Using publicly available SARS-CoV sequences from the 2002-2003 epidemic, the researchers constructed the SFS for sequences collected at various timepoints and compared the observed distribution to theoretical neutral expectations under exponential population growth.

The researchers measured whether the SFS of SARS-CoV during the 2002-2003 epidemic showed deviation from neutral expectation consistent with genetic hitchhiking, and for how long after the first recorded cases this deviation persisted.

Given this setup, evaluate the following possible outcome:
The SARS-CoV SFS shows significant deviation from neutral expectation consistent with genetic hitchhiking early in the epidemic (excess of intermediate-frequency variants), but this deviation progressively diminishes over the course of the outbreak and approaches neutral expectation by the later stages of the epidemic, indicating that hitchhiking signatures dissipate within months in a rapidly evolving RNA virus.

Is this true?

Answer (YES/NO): NO